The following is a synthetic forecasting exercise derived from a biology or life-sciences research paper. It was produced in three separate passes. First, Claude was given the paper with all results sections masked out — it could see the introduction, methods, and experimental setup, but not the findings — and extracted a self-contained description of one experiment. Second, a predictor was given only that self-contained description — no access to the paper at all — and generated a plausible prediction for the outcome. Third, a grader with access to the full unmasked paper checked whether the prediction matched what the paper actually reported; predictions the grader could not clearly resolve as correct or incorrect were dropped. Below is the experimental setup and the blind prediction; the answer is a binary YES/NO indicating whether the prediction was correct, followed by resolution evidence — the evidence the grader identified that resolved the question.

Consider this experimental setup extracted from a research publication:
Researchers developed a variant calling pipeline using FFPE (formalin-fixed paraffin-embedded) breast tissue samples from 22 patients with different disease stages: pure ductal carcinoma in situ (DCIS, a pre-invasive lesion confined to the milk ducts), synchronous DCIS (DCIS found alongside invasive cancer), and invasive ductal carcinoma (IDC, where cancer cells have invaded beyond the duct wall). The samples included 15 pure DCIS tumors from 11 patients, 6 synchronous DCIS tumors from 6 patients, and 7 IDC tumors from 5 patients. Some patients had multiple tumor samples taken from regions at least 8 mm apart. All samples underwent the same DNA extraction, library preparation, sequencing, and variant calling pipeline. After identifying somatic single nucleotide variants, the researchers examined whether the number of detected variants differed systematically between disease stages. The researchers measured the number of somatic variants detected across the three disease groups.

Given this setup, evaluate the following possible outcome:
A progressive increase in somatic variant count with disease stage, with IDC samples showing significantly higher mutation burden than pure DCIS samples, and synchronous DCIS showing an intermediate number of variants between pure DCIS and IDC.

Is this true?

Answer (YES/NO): NO